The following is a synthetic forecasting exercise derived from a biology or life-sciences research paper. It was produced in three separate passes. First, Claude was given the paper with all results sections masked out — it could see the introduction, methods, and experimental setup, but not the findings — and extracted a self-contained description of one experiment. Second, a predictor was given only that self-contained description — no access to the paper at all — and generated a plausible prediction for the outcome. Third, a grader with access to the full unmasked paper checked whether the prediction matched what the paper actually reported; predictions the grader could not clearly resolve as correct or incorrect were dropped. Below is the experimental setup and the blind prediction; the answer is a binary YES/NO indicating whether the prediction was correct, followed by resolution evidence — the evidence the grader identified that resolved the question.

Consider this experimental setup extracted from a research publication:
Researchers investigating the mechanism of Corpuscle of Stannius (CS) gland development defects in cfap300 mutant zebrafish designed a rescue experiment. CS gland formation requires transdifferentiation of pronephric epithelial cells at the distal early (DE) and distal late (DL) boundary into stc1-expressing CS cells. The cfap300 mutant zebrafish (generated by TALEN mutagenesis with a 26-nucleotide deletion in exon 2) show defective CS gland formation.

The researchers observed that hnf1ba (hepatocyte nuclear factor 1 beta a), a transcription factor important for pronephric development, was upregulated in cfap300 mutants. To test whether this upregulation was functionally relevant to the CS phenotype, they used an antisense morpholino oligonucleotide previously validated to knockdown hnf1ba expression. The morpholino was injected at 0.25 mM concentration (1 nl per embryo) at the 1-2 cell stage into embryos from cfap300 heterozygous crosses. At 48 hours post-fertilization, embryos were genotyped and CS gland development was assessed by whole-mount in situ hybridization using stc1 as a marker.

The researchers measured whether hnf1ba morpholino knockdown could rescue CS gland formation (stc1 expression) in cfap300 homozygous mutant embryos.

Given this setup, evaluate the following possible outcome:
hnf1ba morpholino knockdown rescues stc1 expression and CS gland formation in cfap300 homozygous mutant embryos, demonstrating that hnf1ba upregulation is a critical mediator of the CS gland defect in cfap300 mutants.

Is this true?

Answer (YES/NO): YES